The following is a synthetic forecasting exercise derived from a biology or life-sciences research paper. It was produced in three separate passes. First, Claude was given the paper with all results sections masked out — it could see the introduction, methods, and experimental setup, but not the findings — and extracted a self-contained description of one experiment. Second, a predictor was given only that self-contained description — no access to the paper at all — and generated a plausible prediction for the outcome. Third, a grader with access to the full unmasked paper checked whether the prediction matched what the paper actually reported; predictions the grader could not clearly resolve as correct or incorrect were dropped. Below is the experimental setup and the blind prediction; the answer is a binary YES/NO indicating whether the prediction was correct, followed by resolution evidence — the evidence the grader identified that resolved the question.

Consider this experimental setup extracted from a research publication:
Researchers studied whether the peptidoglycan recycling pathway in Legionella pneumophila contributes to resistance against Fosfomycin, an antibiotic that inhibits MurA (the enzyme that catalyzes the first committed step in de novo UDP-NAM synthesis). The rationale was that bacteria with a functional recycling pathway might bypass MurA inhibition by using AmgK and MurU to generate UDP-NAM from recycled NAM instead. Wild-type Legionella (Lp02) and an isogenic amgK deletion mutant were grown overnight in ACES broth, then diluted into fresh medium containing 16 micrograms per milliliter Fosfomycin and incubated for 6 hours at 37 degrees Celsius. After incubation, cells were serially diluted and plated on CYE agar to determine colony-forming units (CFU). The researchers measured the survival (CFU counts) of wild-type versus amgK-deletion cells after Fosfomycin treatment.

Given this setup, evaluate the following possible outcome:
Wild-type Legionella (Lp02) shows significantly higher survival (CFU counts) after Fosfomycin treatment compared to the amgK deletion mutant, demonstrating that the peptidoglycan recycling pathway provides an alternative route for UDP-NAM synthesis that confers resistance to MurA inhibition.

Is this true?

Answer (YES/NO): YES